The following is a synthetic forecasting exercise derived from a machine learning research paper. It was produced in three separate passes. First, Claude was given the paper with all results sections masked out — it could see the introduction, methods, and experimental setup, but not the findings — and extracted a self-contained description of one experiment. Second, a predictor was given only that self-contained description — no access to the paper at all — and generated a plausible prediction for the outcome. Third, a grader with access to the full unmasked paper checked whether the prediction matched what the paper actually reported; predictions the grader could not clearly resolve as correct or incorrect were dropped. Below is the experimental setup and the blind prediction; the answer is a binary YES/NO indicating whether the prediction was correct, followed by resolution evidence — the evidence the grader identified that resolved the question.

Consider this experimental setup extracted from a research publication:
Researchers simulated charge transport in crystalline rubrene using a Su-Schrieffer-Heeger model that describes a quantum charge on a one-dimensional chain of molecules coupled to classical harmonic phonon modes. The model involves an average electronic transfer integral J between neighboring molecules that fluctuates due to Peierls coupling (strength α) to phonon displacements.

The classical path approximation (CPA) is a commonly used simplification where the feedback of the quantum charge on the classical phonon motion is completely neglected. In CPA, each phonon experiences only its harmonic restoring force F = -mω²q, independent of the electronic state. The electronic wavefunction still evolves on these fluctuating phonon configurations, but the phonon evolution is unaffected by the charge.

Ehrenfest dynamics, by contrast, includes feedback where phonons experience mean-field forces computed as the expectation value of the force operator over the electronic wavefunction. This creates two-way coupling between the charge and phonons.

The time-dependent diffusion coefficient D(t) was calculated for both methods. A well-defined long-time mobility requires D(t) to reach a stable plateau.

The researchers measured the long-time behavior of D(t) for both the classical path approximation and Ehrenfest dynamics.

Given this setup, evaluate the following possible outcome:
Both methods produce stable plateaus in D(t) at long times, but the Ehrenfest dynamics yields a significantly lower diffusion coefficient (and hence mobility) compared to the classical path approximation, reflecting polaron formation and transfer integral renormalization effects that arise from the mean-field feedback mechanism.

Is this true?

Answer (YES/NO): NO